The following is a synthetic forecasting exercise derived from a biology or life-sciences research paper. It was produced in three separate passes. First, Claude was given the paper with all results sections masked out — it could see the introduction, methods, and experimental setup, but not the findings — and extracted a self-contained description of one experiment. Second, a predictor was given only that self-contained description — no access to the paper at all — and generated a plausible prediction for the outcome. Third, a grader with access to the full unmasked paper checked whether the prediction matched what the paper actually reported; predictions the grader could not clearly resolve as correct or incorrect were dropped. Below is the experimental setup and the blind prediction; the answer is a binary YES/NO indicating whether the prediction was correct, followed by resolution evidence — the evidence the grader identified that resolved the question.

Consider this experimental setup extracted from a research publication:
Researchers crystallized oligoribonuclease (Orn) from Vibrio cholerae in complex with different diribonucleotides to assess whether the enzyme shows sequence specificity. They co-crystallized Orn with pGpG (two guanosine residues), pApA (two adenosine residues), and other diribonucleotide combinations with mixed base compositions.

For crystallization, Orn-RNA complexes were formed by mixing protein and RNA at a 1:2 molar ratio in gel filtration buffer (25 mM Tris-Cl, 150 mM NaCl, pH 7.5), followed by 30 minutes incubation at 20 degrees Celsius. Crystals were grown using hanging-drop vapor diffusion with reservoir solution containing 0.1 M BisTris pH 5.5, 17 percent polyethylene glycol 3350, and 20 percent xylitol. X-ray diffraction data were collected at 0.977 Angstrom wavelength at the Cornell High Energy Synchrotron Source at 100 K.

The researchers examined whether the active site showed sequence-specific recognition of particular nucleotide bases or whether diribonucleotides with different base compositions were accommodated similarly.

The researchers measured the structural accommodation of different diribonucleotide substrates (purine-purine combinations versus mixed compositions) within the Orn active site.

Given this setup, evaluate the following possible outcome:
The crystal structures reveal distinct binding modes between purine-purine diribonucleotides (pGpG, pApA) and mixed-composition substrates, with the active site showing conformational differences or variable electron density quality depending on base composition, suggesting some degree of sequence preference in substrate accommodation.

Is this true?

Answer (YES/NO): NO